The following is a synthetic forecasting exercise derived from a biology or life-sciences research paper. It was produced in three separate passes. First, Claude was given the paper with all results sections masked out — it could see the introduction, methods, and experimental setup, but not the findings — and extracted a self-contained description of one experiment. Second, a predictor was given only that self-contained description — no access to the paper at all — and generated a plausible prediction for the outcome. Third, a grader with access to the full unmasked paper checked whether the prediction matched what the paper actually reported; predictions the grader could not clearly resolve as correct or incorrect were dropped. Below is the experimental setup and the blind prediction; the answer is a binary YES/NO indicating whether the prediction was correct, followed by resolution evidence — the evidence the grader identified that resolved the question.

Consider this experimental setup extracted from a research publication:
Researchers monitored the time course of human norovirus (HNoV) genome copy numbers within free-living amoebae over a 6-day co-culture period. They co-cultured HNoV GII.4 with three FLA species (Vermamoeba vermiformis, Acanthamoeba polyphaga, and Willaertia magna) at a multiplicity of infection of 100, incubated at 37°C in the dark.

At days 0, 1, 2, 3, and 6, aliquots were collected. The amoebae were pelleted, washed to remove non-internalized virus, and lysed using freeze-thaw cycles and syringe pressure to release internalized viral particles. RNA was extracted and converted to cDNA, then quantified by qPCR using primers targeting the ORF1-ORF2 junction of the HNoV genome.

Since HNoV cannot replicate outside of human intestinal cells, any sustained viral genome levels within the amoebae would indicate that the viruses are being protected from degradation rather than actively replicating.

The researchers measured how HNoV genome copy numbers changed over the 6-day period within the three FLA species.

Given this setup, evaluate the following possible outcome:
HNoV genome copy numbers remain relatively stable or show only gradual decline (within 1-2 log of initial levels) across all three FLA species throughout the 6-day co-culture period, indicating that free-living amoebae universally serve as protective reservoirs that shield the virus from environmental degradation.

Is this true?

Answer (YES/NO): YES